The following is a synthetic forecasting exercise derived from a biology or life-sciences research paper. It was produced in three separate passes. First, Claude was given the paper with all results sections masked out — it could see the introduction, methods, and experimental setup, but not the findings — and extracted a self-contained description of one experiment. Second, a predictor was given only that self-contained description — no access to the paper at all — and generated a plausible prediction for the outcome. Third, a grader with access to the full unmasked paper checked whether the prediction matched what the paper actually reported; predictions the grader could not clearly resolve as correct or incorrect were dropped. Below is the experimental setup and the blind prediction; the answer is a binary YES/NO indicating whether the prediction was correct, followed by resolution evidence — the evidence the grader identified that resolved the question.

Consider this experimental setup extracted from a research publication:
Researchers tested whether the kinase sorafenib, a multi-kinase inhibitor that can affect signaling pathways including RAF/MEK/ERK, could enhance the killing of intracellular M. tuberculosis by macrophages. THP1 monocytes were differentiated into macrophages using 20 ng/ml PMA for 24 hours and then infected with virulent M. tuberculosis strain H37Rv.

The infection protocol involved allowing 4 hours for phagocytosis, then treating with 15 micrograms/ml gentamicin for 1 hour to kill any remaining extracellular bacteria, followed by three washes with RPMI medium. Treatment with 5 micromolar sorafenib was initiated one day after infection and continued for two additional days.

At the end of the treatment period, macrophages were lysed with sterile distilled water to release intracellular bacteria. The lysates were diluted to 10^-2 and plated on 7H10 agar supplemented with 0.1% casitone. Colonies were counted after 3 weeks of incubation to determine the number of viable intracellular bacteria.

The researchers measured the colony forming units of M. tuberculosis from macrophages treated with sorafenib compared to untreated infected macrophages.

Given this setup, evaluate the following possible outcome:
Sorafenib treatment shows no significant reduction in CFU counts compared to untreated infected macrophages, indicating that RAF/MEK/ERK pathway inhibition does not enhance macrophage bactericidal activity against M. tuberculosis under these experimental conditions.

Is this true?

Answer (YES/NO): NO